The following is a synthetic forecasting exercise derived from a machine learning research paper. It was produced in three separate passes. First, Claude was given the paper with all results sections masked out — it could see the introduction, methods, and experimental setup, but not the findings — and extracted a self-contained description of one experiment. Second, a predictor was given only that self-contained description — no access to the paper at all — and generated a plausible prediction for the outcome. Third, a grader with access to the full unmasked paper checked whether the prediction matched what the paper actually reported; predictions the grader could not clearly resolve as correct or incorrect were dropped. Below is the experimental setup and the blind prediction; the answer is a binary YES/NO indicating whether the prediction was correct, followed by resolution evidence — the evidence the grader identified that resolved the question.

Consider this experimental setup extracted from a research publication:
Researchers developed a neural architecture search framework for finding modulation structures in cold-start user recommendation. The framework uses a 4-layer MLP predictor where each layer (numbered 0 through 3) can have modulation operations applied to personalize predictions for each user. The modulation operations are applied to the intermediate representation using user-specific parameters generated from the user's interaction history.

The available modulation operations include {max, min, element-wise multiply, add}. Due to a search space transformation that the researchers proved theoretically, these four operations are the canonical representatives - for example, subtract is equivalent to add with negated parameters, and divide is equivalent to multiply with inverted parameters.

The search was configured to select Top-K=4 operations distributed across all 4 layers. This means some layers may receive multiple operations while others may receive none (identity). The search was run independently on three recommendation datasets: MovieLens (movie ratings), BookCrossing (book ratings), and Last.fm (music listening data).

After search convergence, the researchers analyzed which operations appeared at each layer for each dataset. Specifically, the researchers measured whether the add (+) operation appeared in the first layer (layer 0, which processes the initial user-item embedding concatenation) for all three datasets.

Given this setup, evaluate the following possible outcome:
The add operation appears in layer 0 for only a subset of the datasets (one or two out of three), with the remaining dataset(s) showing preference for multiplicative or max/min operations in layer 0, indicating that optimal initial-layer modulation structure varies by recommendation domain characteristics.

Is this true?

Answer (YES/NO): YES